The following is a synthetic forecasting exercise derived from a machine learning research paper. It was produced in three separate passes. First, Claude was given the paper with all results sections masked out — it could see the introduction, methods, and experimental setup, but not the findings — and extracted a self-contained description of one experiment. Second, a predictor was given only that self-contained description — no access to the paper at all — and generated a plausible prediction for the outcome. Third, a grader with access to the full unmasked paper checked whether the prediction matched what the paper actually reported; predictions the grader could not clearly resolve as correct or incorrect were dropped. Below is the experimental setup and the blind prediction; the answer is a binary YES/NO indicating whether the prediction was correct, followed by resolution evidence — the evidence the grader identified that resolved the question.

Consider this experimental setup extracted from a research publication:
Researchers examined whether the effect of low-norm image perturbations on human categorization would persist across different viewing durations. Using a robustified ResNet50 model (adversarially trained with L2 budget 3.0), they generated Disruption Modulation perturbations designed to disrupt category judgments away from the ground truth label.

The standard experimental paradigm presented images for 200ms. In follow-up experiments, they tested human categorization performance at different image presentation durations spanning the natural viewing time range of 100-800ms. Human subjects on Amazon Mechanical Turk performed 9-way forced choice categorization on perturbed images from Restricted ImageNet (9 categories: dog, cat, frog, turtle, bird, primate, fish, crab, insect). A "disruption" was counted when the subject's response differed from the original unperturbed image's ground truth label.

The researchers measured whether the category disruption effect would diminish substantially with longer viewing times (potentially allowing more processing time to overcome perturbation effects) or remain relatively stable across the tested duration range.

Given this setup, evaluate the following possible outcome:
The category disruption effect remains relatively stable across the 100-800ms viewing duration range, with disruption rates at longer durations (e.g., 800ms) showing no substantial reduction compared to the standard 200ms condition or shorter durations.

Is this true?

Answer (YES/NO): YES